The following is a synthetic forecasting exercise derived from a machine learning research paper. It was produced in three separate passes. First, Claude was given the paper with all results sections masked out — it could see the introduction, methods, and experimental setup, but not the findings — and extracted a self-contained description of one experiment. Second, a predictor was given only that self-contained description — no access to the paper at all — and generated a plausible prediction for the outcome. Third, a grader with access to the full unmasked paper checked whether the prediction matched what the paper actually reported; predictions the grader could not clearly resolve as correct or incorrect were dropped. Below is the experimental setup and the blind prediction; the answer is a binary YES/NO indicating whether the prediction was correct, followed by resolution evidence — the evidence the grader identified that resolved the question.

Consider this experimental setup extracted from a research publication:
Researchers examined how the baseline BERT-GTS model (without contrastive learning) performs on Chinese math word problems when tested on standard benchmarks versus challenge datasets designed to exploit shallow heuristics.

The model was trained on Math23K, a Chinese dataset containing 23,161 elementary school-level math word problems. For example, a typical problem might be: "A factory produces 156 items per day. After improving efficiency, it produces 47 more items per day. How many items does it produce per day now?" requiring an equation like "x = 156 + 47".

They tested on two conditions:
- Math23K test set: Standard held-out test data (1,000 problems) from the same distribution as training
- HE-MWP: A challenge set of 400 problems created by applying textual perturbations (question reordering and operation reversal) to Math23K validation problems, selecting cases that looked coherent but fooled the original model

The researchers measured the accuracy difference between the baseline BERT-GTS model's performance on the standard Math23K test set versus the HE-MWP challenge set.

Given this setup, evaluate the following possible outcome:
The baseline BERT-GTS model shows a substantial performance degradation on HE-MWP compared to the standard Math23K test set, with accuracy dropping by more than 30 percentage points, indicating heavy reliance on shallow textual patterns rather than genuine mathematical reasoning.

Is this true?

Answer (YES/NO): NO